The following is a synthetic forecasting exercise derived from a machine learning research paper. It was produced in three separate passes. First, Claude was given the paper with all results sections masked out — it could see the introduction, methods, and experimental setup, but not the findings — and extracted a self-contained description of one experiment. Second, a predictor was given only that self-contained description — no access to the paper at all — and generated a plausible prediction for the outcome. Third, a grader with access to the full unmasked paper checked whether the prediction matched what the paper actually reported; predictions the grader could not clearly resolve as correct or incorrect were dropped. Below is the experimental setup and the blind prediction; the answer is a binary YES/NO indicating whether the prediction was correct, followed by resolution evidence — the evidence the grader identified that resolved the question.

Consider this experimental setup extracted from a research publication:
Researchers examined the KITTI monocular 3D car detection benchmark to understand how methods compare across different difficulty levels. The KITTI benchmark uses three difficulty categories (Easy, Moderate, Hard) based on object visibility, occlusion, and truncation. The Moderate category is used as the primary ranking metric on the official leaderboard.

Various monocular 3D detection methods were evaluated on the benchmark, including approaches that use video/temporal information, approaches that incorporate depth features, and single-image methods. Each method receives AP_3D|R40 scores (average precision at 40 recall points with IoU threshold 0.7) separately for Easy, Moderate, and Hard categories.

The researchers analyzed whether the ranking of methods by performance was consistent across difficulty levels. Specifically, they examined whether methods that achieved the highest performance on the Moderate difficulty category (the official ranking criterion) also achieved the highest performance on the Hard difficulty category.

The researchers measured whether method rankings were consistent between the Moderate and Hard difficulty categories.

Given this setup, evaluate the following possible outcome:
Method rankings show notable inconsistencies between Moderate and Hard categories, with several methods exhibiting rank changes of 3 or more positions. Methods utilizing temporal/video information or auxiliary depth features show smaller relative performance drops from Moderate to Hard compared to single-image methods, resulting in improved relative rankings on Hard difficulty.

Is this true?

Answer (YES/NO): NO